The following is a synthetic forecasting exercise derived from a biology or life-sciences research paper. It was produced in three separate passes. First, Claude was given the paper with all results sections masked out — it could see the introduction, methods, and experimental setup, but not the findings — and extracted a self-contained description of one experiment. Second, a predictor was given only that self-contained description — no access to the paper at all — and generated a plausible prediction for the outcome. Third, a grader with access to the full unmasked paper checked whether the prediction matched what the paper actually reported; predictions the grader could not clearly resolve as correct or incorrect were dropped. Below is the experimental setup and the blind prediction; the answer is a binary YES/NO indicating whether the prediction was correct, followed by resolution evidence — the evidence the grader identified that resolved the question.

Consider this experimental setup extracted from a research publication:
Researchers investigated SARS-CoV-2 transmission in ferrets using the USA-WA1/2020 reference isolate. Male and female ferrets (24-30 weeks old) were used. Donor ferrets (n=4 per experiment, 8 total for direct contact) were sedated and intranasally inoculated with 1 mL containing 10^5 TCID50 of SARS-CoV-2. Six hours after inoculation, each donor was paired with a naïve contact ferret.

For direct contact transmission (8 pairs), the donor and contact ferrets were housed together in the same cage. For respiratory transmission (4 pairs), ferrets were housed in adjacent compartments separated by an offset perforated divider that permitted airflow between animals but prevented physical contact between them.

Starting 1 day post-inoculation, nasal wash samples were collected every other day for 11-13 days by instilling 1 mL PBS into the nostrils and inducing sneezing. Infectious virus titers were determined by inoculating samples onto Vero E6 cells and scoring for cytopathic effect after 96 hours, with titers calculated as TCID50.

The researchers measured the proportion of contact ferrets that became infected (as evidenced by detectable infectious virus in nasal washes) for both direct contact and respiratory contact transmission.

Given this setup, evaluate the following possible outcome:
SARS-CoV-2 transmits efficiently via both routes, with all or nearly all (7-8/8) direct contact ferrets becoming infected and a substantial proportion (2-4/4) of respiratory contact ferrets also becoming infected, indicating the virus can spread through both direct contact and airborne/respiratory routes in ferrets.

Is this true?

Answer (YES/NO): NO